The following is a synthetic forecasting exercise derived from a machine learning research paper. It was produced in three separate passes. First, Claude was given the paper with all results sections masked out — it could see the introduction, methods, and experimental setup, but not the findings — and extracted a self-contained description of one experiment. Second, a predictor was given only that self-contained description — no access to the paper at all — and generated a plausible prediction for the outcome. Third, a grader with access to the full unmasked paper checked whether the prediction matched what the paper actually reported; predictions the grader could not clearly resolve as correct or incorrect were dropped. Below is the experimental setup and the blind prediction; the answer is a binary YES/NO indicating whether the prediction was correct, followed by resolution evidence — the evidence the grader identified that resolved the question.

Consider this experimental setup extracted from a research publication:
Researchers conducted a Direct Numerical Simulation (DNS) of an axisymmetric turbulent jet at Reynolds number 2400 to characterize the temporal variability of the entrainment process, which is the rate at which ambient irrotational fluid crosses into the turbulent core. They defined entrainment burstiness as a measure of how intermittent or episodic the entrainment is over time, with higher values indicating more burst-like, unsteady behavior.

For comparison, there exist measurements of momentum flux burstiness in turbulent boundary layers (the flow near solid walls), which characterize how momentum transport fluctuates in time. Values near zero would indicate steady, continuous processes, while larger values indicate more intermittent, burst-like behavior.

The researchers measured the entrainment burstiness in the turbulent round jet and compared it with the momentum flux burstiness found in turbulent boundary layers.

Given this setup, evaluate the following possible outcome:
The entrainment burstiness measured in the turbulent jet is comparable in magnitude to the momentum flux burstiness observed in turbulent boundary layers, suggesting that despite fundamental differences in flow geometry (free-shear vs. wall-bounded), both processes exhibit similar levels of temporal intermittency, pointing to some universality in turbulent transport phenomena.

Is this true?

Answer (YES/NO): YES